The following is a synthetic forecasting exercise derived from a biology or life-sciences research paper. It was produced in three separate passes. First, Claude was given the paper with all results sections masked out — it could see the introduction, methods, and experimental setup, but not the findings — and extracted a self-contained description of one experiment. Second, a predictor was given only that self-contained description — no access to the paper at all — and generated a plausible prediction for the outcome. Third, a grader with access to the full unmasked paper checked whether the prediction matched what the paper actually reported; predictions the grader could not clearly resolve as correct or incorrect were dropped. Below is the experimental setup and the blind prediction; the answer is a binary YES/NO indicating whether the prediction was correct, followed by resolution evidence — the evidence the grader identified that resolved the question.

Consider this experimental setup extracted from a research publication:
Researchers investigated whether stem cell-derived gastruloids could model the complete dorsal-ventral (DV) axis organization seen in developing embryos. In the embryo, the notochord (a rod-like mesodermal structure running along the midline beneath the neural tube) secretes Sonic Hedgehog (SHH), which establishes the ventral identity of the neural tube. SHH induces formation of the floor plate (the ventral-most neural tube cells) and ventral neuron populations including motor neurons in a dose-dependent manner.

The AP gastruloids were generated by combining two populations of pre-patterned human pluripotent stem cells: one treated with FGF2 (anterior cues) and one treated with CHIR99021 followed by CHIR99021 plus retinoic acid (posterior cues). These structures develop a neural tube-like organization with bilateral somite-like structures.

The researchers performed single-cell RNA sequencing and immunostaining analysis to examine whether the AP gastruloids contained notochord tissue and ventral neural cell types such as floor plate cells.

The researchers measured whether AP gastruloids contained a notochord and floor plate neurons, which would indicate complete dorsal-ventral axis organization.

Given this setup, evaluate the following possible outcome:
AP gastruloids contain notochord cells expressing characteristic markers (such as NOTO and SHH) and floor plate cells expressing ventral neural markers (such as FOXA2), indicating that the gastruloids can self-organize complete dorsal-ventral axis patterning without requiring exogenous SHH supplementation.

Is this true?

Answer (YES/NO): NO